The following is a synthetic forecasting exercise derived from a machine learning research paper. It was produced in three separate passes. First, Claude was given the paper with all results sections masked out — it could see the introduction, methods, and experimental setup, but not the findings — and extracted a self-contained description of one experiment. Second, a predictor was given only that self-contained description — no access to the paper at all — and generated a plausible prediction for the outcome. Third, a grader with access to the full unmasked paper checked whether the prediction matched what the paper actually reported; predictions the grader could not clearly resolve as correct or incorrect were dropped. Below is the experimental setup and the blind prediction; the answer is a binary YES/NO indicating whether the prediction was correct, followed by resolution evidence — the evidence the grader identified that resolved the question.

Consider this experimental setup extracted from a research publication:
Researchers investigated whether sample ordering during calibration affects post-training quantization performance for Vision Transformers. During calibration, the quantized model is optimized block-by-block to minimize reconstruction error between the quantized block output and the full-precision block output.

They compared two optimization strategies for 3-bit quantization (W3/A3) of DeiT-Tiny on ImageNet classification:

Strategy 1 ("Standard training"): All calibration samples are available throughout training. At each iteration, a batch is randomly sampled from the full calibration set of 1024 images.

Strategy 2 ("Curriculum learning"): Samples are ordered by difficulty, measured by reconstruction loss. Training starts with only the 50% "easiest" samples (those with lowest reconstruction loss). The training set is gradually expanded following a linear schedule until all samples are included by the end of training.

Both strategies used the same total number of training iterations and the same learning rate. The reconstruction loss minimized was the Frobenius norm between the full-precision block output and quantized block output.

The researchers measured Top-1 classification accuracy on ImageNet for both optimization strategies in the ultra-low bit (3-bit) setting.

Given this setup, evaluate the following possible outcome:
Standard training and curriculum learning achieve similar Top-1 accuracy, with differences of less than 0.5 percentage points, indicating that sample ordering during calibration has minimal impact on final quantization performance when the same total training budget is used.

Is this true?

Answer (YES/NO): NO